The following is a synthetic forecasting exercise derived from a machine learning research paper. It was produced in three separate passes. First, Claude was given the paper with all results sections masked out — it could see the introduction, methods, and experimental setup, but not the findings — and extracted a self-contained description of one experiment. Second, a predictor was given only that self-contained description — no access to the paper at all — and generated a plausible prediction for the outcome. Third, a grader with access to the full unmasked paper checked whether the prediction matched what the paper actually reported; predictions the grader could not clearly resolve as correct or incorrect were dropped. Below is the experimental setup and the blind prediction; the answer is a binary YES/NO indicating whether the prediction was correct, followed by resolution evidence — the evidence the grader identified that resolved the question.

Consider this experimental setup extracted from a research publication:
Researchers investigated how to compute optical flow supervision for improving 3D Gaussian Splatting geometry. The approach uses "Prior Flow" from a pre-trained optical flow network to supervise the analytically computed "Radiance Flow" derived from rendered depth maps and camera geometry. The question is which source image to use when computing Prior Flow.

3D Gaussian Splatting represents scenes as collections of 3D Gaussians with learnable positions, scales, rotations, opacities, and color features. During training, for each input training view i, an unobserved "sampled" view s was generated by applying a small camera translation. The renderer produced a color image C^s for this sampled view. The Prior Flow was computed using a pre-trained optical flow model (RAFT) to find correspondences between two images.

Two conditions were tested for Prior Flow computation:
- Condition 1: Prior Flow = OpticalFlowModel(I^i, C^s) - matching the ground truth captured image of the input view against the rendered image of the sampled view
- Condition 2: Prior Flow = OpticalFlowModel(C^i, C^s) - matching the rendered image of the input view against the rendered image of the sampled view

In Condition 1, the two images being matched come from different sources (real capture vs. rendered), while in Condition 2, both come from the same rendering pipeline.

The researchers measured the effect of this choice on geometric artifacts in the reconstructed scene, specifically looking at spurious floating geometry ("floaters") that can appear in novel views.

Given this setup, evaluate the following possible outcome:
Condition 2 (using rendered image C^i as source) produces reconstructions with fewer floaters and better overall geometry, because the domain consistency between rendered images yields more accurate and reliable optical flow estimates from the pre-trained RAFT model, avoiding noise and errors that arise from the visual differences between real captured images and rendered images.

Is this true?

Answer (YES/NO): NO